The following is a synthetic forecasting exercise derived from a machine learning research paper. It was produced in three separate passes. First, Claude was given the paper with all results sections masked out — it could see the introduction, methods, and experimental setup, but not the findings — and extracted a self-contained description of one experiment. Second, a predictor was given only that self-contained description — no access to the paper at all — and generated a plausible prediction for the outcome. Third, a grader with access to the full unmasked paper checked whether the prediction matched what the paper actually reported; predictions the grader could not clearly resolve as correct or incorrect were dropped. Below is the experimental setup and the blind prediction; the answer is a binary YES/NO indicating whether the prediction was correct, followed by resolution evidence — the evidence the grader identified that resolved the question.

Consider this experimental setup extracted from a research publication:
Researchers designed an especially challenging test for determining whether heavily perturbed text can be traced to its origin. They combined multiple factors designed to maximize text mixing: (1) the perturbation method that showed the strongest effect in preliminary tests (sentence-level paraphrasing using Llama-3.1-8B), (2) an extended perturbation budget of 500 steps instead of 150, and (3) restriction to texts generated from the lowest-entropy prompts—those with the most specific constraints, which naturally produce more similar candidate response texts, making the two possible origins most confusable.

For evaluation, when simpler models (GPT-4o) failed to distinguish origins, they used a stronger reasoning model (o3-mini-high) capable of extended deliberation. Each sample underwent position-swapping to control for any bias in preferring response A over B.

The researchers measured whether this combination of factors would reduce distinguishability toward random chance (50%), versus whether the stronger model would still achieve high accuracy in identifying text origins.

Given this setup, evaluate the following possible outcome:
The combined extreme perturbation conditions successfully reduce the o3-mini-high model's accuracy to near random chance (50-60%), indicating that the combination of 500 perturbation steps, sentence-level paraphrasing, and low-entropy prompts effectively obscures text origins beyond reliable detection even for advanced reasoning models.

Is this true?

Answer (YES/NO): NO